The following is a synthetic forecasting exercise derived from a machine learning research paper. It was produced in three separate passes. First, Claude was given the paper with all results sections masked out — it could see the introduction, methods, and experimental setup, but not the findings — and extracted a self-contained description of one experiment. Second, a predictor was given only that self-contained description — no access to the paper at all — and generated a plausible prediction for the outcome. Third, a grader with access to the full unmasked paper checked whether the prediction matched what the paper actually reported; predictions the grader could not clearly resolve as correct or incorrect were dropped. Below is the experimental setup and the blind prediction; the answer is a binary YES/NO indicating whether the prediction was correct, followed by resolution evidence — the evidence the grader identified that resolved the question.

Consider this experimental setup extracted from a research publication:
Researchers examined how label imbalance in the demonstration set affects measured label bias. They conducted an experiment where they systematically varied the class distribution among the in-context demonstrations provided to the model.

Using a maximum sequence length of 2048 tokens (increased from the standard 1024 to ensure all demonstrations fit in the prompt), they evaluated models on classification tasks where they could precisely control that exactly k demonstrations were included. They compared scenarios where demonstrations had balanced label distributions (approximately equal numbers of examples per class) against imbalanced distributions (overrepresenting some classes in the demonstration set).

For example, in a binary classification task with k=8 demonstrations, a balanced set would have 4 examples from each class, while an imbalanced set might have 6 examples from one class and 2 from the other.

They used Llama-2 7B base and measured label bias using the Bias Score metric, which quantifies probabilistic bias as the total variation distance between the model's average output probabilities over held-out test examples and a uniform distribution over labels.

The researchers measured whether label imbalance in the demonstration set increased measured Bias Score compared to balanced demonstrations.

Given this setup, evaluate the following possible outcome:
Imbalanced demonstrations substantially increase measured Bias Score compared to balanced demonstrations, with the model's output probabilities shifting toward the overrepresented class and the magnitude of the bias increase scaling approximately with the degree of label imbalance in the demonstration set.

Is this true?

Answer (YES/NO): NO